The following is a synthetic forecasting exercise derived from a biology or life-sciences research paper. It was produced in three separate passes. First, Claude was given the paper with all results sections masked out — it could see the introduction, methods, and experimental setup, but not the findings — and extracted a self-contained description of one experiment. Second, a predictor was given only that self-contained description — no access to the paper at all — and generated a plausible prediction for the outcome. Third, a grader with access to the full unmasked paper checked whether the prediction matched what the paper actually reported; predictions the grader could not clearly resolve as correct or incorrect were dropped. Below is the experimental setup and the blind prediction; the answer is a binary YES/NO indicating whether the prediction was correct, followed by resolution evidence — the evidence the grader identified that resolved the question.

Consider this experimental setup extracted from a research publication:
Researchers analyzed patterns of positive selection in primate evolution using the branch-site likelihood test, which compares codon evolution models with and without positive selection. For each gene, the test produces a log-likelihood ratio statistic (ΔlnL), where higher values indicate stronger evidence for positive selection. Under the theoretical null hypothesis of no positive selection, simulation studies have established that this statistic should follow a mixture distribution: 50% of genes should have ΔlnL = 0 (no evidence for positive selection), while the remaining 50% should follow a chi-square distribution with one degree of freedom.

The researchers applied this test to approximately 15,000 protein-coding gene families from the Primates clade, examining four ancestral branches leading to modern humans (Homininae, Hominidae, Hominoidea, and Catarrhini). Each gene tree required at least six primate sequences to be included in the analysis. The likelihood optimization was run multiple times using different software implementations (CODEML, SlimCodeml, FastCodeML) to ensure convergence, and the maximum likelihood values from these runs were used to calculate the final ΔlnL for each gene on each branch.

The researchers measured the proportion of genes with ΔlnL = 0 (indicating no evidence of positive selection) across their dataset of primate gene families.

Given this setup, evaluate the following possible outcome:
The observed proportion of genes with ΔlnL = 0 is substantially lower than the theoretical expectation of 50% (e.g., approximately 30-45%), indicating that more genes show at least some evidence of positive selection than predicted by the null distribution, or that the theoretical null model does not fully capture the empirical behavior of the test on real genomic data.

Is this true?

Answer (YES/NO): NO